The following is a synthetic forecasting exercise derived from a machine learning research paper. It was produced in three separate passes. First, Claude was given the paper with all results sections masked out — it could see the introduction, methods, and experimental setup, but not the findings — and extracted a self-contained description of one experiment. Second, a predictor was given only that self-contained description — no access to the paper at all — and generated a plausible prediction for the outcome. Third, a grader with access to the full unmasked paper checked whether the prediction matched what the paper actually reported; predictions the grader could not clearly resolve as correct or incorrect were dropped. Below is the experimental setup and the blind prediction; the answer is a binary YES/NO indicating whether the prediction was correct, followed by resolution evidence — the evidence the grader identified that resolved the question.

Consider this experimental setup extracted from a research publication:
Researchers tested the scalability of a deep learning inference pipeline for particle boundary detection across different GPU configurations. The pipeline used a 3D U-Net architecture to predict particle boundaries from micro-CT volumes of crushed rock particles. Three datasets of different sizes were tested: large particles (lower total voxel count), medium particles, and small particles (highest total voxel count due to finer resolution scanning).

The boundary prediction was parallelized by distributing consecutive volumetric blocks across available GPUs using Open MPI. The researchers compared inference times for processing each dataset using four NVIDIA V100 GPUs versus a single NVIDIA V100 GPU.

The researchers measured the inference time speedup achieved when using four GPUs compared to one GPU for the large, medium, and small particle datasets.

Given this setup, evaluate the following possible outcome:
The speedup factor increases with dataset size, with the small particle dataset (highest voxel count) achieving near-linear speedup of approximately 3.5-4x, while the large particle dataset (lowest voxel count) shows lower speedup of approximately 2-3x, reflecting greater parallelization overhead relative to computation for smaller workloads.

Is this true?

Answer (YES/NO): NO